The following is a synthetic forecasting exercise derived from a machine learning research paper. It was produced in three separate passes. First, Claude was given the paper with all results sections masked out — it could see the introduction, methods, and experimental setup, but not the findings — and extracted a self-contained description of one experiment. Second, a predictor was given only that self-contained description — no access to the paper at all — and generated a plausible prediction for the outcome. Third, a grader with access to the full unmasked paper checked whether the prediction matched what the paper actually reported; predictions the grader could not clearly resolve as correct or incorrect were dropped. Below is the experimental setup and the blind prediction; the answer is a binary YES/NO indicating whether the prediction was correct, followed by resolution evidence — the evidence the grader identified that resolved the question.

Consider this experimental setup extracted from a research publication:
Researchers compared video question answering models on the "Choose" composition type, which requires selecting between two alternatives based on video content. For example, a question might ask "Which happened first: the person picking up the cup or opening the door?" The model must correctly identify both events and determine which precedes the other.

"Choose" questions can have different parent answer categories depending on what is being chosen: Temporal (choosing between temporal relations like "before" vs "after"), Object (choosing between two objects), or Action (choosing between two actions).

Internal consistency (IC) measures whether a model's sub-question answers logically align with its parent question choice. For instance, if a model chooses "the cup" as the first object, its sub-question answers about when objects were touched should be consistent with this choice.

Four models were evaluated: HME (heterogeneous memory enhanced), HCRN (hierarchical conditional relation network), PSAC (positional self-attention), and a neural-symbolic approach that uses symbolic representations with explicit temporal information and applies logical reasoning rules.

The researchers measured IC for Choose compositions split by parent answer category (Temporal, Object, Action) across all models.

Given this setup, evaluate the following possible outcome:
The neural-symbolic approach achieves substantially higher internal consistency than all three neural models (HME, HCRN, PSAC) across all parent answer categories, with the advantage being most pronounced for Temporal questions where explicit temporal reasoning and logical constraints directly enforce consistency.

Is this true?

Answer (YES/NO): NO